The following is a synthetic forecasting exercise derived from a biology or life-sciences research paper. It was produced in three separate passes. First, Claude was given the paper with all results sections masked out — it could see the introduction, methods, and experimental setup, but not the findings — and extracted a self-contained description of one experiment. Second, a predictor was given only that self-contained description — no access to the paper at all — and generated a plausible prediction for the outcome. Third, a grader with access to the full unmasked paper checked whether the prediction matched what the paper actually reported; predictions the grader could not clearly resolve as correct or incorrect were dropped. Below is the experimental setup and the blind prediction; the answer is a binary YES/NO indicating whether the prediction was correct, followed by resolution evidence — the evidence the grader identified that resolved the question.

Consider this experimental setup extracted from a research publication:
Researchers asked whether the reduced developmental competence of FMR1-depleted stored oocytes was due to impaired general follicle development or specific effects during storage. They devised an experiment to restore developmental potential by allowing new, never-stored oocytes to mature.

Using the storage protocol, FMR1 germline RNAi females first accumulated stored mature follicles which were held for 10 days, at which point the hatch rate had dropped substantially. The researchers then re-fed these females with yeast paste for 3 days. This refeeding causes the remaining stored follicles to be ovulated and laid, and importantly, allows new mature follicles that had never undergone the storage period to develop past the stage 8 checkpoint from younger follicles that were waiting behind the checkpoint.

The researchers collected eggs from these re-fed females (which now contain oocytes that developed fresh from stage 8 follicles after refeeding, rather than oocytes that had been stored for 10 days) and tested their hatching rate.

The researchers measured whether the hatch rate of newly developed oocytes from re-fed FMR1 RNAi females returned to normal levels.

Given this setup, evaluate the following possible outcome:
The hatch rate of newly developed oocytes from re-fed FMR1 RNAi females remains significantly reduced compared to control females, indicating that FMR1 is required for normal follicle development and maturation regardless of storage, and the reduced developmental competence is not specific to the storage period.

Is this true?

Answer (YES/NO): NO